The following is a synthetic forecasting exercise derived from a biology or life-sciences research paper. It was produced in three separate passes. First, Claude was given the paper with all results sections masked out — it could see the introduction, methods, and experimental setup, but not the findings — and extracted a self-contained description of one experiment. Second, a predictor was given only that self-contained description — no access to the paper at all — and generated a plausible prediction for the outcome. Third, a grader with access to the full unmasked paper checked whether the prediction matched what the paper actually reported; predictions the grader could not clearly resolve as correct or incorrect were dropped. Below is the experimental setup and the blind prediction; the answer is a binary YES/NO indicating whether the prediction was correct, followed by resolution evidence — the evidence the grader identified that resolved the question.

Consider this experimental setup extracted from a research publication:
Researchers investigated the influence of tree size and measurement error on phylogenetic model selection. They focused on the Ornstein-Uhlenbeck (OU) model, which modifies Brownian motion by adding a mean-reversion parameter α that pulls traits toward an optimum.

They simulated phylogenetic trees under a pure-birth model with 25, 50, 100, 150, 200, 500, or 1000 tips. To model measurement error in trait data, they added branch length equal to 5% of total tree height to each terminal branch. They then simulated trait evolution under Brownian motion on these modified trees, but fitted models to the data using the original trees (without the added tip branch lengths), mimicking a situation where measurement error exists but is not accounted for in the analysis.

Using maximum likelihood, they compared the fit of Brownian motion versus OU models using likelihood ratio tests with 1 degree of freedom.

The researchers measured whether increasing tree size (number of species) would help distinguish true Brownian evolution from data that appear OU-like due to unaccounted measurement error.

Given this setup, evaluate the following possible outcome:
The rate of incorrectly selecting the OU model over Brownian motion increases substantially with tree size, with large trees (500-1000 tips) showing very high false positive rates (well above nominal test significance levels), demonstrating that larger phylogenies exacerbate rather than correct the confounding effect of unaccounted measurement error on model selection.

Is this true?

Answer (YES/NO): YES